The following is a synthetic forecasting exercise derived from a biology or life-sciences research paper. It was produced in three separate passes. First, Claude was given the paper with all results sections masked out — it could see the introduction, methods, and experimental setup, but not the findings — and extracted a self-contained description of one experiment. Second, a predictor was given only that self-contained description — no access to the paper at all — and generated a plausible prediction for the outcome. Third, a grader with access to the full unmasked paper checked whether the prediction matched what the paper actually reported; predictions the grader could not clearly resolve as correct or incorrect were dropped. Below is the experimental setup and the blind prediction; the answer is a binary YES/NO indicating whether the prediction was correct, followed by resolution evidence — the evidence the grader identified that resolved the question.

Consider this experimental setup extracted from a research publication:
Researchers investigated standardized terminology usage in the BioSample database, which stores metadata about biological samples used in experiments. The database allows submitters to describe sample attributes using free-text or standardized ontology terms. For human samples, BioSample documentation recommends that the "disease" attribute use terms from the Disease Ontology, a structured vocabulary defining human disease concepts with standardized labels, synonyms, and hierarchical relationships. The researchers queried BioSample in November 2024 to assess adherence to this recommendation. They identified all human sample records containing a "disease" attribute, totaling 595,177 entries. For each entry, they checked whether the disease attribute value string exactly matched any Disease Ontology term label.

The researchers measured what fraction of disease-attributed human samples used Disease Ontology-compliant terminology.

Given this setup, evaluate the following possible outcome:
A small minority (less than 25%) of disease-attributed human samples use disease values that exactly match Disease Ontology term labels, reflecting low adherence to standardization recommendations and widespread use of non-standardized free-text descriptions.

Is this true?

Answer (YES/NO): NO